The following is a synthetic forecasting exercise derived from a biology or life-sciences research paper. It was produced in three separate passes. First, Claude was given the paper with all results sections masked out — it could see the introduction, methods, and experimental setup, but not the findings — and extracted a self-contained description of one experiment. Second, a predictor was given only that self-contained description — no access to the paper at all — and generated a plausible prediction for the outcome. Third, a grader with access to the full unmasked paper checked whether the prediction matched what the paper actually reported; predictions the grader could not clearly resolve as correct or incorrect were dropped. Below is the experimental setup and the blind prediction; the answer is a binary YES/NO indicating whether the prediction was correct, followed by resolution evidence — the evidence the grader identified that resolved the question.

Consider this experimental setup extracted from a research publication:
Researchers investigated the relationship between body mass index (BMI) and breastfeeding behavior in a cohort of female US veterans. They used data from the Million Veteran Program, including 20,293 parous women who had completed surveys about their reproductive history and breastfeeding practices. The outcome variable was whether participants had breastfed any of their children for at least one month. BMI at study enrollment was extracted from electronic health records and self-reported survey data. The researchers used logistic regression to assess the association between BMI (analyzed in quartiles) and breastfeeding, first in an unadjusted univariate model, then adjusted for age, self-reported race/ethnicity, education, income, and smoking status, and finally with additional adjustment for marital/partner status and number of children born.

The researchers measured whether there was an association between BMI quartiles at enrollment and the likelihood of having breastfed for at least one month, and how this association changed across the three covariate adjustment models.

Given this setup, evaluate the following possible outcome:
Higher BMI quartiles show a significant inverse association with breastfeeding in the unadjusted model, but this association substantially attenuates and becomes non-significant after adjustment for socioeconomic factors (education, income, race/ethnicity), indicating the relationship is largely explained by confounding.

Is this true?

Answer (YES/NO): NO